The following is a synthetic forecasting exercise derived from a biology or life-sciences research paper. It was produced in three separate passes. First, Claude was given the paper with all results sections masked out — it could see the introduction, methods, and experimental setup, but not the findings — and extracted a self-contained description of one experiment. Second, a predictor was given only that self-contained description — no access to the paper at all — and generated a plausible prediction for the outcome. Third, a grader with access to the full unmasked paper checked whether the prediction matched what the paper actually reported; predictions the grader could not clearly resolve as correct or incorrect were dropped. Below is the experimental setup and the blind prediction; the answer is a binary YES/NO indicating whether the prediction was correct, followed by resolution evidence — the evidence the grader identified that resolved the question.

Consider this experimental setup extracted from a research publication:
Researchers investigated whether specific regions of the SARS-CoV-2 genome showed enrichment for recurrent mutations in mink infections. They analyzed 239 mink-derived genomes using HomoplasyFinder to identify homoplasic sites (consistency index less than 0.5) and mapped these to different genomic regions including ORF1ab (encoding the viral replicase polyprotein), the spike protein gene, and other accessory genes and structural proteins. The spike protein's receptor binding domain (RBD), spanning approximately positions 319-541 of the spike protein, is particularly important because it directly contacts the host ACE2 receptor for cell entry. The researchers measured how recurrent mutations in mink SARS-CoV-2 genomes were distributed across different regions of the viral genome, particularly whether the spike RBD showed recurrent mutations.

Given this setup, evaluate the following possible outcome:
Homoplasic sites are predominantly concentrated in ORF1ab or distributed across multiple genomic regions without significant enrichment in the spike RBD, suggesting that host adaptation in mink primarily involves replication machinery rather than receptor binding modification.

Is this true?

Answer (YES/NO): NO